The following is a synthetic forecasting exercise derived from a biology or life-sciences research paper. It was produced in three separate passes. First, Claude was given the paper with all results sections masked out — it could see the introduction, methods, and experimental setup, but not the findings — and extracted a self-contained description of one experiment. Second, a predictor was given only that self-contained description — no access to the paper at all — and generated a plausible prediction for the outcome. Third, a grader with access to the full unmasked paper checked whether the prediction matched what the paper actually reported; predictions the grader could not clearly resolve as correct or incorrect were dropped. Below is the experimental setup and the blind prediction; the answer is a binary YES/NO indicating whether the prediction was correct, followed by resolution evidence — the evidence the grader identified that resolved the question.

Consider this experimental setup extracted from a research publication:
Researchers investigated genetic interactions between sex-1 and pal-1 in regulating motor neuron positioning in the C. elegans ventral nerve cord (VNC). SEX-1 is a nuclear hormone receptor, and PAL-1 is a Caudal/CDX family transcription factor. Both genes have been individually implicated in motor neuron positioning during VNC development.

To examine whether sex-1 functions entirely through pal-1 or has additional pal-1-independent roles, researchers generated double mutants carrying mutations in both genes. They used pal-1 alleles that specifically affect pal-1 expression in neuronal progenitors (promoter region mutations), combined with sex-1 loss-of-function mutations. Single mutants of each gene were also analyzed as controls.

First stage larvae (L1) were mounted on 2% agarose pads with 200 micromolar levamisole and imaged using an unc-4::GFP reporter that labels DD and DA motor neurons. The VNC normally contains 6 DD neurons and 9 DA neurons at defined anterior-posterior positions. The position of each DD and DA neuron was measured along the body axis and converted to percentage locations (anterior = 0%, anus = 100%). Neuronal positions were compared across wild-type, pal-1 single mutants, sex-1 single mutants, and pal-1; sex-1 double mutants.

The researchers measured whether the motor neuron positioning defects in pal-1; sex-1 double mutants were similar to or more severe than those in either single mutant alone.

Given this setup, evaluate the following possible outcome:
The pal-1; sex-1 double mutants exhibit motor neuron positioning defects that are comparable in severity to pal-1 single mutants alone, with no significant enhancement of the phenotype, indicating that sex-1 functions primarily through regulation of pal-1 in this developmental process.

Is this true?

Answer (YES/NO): NO